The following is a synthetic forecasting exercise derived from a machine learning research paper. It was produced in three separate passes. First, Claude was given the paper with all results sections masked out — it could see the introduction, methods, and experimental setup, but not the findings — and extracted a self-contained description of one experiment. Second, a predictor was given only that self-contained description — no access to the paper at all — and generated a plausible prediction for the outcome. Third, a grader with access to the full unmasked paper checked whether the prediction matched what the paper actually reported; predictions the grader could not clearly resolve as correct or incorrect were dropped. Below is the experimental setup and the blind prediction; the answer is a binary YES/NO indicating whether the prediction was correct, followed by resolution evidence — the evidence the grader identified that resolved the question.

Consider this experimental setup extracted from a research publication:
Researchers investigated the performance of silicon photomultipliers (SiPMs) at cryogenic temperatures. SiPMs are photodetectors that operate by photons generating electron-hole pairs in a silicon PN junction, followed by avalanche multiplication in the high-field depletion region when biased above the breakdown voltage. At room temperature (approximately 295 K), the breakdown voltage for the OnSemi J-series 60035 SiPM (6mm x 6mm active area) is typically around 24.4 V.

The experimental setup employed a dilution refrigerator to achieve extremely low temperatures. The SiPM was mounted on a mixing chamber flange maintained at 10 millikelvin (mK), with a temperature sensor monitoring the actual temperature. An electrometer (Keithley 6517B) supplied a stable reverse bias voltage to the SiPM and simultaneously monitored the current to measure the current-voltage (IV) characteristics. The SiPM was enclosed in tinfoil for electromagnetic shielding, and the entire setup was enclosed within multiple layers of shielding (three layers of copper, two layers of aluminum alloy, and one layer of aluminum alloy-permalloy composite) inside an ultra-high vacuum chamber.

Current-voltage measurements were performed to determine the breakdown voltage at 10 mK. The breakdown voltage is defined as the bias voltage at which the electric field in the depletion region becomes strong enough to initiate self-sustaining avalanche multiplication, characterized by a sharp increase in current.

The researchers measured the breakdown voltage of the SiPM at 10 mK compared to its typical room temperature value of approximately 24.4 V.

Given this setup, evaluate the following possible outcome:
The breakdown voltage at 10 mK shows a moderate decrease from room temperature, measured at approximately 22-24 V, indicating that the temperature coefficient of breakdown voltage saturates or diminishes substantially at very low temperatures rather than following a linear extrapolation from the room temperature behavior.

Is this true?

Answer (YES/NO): NO